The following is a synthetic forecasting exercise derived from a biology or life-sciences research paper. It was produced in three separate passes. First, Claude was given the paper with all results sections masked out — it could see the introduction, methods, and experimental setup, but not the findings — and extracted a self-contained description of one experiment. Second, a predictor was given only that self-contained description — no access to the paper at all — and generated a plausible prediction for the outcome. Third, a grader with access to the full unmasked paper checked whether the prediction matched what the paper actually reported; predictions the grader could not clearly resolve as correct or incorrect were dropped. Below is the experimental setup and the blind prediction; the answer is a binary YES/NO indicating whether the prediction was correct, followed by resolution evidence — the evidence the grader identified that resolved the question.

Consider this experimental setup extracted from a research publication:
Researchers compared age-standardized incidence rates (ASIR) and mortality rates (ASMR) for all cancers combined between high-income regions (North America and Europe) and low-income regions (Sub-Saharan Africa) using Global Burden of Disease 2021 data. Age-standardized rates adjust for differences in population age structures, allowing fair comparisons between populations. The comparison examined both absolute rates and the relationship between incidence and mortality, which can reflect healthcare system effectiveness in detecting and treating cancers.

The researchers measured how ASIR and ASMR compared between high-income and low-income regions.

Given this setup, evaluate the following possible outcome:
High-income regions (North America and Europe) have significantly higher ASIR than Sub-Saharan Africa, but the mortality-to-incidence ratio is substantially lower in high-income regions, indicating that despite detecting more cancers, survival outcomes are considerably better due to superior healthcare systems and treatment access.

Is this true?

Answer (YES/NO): YES